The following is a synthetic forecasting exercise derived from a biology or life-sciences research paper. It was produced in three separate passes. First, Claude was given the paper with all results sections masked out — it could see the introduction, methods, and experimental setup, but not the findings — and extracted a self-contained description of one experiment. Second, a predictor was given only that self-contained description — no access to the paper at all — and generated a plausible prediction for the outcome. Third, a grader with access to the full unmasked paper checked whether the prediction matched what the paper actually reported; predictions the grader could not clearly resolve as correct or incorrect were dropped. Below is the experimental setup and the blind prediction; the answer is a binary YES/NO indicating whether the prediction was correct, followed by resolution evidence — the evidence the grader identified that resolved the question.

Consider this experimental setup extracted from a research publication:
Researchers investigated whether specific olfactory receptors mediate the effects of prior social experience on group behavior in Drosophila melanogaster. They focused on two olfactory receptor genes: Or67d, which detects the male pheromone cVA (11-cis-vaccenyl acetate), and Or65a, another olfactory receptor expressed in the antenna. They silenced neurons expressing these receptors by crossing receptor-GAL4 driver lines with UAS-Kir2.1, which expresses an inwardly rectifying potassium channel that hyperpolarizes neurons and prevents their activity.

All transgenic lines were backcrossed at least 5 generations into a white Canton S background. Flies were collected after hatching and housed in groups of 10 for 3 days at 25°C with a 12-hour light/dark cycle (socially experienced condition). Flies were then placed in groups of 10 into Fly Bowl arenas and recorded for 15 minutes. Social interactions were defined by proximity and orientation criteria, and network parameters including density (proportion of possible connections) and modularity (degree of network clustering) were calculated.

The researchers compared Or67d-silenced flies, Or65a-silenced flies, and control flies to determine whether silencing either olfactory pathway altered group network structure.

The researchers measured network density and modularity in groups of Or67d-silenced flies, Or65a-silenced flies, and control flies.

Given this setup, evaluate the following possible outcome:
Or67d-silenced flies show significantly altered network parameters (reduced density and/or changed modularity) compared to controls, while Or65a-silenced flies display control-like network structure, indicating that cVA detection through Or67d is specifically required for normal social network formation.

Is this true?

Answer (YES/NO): NO